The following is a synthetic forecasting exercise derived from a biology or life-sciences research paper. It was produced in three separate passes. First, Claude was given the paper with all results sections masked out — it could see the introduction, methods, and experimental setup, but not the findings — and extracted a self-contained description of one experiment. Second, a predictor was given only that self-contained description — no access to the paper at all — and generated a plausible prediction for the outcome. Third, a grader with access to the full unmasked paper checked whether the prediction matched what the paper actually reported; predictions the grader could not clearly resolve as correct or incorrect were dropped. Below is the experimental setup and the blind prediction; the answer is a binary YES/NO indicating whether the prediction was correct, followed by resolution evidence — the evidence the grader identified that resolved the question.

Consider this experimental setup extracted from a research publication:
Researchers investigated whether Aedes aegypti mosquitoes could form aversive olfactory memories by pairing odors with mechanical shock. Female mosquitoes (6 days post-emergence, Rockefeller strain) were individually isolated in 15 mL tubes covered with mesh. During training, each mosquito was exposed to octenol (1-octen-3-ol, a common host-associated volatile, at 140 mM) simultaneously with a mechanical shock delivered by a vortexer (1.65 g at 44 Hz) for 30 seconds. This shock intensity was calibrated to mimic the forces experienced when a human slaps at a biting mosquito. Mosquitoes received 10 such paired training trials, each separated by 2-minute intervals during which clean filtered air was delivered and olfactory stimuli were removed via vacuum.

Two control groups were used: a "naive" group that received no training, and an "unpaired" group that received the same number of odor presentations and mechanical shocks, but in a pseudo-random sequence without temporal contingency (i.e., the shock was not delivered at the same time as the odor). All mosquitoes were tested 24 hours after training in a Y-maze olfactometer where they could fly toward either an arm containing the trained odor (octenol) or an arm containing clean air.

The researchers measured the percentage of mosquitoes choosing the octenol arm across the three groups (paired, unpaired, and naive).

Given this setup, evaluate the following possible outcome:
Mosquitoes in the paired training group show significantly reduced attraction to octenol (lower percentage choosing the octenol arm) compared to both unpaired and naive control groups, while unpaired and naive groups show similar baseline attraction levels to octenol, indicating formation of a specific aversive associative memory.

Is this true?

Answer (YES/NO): YES